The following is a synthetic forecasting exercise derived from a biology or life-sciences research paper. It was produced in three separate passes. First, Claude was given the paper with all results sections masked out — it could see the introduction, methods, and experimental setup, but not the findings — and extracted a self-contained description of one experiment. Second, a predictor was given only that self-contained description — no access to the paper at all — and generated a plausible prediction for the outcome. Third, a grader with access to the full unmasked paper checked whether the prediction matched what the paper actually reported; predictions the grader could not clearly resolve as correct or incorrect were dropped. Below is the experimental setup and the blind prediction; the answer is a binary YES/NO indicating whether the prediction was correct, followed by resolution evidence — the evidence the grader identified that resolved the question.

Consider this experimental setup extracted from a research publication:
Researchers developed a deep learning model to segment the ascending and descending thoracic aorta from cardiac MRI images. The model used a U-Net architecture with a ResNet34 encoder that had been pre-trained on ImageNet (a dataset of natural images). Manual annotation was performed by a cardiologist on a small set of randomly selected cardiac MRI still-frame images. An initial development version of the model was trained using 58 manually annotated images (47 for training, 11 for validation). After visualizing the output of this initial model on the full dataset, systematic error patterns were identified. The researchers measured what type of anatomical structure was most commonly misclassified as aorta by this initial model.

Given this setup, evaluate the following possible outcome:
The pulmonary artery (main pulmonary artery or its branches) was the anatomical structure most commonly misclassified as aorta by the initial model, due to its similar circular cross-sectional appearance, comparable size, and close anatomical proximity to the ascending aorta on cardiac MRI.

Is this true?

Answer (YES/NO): NO